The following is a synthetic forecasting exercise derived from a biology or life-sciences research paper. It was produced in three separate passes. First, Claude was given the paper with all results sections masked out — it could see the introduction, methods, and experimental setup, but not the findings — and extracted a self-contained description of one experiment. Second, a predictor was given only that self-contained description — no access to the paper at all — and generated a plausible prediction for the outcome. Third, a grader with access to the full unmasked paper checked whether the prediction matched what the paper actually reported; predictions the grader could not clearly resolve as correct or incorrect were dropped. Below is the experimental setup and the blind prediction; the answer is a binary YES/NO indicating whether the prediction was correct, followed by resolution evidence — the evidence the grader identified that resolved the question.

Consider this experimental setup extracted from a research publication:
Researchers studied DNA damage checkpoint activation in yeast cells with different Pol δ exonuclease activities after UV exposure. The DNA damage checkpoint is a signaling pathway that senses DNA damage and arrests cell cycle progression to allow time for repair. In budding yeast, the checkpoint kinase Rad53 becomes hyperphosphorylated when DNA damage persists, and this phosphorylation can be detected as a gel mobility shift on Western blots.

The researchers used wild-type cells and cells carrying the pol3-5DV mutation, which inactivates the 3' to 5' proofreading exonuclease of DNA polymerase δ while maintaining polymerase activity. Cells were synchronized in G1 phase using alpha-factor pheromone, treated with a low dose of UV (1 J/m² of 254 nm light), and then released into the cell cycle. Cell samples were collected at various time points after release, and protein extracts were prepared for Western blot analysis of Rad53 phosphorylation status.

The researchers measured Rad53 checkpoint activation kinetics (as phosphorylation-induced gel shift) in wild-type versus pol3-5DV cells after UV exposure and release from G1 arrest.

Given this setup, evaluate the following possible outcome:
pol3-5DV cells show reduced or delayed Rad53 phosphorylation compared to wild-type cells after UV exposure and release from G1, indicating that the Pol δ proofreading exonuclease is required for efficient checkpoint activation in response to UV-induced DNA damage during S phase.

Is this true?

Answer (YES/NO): NO